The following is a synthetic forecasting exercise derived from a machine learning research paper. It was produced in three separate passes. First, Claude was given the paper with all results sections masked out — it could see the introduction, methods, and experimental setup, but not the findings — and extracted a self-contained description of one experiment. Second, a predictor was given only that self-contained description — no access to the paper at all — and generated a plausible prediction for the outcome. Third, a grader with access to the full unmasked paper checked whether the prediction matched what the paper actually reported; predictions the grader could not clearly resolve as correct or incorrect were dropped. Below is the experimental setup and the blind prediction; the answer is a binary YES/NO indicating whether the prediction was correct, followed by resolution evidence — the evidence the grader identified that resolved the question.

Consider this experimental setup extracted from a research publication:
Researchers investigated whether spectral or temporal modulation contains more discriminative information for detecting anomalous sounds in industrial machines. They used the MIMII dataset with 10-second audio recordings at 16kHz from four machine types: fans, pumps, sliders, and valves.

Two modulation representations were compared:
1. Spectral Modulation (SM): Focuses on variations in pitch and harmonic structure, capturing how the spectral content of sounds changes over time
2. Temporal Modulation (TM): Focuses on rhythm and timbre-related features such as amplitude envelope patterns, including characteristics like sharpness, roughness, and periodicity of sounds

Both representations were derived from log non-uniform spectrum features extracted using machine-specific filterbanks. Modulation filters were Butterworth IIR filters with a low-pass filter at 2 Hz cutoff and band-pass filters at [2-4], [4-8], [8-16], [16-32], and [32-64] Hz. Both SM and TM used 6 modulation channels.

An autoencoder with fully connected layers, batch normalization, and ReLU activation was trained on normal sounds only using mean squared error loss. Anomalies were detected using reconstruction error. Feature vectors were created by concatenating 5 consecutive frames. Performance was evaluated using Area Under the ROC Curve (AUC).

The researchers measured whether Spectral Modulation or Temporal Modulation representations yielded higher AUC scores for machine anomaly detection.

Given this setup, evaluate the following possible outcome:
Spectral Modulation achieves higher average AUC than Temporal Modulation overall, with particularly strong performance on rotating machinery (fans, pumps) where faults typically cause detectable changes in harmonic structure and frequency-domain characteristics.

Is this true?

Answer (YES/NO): NO